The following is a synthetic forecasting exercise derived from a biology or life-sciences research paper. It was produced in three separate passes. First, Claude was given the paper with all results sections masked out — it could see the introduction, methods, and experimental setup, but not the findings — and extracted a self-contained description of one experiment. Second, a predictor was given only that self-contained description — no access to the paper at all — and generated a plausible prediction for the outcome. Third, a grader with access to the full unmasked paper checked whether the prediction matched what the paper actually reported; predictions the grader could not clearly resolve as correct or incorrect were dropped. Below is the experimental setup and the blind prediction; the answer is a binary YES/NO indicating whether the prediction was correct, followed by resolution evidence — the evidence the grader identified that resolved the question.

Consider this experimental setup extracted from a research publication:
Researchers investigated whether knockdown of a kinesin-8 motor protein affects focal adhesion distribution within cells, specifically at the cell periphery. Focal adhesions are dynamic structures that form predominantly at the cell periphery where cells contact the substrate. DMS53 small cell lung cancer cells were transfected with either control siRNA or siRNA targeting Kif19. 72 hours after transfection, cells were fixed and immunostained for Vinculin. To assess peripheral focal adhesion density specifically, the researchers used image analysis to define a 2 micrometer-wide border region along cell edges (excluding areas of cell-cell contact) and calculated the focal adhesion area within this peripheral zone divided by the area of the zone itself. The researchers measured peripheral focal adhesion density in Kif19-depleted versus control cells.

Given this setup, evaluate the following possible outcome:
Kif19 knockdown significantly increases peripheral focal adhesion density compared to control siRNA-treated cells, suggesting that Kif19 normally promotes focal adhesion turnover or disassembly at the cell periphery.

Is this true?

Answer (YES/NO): YES